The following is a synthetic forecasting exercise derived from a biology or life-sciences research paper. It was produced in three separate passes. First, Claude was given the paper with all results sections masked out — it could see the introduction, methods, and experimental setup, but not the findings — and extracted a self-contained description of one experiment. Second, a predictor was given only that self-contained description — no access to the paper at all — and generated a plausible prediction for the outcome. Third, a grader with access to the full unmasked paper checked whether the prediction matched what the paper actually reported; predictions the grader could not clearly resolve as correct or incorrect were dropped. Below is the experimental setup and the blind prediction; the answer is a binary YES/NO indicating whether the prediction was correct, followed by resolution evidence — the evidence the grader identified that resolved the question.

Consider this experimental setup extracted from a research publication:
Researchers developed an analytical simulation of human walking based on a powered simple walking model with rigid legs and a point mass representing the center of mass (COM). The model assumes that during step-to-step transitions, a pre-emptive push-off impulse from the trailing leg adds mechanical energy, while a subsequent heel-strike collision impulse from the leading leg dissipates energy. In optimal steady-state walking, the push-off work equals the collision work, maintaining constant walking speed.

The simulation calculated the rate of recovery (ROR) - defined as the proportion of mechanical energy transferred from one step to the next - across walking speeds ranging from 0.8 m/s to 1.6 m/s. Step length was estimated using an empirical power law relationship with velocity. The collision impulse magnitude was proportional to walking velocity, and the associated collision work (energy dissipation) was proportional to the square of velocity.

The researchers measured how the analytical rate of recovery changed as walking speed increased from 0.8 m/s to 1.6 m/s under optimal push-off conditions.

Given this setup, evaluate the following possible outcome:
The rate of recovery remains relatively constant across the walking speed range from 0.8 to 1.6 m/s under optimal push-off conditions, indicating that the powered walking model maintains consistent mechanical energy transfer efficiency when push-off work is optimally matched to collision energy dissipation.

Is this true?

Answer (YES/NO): NO